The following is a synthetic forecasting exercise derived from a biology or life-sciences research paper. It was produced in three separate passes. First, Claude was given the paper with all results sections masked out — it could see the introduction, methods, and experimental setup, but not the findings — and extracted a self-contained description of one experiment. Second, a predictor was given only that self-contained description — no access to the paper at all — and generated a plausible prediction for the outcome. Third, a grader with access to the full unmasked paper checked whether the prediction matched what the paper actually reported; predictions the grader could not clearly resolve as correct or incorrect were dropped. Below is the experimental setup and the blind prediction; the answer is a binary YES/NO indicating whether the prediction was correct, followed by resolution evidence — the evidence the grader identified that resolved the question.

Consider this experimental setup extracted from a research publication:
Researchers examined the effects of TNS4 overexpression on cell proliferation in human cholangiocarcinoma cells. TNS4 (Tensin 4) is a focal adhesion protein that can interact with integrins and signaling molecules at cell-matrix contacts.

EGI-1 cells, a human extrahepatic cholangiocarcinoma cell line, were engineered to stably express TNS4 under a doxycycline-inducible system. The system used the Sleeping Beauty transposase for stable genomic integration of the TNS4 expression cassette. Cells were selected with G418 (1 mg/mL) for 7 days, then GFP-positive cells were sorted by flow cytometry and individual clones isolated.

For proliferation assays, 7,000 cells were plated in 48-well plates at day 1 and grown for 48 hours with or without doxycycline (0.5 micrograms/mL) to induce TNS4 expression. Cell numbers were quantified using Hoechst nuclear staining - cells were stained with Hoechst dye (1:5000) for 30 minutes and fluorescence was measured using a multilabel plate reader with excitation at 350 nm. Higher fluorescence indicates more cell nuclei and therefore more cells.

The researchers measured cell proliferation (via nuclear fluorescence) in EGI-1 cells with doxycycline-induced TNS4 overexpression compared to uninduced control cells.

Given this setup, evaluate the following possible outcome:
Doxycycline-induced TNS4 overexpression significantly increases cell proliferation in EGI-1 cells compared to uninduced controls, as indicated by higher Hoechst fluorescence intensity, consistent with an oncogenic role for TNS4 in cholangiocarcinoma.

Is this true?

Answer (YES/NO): YES